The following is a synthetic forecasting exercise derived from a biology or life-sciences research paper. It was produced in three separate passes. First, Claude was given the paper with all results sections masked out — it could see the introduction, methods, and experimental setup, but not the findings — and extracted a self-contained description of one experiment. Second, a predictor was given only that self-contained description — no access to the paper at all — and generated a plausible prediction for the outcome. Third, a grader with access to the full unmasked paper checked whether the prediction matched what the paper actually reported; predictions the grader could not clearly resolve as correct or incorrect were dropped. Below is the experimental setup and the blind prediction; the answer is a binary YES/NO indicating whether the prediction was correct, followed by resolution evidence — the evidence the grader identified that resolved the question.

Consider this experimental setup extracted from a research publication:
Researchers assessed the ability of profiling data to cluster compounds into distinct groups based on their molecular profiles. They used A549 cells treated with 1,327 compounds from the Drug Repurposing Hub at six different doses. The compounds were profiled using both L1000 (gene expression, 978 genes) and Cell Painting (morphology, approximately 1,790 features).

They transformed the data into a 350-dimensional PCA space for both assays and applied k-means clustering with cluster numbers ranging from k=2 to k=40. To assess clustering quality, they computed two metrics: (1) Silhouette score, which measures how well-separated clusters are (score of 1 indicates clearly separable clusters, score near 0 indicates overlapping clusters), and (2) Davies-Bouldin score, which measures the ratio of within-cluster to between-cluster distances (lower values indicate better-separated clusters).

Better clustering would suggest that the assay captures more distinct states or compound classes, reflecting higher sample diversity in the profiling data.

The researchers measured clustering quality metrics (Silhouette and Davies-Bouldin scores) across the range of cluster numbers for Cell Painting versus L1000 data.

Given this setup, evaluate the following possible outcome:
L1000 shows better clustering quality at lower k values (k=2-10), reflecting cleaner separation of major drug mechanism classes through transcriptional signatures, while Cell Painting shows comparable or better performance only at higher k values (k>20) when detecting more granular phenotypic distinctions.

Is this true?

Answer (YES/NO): NO